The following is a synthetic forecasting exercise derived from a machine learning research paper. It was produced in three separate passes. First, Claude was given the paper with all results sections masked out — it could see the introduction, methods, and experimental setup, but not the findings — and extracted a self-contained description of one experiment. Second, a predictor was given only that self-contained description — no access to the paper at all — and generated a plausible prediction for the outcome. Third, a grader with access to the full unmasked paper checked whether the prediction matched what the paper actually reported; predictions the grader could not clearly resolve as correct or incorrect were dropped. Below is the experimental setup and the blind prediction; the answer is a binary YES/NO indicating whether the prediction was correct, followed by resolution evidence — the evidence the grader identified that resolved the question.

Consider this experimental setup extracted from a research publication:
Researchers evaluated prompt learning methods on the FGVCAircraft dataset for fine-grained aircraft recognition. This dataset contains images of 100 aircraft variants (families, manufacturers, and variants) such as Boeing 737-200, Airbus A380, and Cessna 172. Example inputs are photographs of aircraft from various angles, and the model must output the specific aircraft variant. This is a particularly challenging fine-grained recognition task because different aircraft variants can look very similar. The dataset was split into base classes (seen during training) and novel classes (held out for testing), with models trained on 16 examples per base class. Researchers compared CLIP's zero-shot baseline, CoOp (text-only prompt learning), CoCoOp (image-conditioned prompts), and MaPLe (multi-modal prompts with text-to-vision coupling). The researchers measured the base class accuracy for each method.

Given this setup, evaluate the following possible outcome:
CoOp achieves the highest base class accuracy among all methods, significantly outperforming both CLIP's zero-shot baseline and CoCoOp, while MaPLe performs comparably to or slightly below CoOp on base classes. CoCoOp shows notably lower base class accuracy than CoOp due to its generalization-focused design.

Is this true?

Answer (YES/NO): YES